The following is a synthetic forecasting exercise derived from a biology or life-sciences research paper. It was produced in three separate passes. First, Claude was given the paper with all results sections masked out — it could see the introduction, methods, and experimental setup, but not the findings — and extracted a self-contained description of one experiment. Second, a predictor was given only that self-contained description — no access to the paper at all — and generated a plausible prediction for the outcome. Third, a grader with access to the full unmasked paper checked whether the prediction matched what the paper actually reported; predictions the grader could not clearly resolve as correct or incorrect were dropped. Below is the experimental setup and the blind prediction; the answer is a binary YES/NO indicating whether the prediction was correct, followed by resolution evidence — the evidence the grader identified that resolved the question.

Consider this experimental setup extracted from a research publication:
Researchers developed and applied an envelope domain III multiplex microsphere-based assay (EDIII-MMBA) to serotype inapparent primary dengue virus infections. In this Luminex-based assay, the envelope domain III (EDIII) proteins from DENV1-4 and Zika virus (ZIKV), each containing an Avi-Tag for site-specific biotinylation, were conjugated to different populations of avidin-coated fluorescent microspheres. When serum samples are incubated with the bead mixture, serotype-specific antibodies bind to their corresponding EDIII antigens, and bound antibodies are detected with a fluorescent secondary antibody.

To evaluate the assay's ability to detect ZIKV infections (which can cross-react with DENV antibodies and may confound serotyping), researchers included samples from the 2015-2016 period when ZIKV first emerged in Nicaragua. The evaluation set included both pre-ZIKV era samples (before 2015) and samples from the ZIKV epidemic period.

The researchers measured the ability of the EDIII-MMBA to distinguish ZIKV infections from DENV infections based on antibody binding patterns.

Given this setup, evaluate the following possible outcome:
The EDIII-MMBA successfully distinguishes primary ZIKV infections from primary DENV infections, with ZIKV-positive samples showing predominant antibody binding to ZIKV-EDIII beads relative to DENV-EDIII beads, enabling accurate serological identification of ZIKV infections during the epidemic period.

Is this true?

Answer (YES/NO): YES